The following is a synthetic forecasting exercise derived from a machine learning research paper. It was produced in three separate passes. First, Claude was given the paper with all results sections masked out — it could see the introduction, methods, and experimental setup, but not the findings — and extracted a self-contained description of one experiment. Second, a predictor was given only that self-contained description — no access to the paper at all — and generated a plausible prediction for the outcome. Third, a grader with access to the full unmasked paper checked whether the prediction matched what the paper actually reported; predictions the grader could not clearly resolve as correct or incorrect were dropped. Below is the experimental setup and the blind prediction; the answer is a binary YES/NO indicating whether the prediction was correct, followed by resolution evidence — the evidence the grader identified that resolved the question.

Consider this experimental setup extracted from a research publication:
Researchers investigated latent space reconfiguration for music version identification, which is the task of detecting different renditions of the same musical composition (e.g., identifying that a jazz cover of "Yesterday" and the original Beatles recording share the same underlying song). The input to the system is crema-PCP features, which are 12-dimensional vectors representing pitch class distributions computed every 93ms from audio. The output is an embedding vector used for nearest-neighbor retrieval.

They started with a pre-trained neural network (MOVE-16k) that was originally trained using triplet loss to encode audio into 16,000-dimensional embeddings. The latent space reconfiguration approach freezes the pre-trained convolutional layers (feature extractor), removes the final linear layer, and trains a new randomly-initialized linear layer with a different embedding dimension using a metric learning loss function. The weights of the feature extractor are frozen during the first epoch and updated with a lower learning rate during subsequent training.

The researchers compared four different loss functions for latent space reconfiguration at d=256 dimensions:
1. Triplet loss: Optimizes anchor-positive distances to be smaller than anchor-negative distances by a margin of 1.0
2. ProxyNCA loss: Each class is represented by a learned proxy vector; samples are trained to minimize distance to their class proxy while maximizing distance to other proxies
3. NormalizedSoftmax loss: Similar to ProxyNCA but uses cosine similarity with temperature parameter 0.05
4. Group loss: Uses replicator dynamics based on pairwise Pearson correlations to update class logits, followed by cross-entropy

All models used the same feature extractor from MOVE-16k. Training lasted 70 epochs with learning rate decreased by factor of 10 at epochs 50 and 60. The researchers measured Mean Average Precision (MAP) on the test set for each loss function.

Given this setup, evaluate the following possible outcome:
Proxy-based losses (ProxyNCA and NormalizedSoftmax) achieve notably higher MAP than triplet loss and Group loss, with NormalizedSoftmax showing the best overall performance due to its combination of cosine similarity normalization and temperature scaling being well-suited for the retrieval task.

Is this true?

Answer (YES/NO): NO